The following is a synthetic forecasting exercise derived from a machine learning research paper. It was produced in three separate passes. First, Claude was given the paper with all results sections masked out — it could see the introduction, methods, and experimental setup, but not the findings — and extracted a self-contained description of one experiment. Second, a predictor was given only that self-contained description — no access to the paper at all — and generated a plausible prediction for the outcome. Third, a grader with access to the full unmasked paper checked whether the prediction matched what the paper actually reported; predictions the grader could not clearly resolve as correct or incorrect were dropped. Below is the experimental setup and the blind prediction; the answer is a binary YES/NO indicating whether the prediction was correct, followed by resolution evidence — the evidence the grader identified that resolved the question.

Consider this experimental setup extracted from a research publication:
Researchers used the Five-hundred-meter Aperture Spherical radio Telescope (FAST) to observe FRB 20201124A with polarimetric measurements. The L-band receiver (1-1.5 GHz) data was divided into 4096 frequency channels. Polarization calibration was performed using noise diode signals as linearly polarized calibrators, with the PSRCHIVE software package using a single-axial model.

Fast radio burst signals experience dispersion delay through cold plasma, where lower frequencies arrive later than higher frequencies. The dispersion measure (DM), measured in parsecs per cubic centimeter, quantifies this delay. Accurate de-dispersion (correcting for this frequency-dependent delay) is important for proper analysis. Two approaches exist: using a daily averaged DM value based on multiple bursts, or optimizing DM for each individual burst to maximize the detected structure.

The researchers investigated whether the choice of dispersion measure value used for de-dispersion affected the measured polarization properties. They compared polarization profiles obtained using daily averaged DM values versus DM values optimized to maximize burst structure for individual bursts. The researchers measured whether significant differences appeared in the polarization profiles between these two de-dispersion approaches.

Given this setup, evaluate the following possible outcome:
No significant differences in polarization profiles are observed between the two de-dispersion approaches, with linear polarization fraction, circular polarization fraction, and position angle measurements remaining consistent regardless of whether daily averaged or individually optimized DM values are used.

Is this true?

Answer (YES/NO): YES